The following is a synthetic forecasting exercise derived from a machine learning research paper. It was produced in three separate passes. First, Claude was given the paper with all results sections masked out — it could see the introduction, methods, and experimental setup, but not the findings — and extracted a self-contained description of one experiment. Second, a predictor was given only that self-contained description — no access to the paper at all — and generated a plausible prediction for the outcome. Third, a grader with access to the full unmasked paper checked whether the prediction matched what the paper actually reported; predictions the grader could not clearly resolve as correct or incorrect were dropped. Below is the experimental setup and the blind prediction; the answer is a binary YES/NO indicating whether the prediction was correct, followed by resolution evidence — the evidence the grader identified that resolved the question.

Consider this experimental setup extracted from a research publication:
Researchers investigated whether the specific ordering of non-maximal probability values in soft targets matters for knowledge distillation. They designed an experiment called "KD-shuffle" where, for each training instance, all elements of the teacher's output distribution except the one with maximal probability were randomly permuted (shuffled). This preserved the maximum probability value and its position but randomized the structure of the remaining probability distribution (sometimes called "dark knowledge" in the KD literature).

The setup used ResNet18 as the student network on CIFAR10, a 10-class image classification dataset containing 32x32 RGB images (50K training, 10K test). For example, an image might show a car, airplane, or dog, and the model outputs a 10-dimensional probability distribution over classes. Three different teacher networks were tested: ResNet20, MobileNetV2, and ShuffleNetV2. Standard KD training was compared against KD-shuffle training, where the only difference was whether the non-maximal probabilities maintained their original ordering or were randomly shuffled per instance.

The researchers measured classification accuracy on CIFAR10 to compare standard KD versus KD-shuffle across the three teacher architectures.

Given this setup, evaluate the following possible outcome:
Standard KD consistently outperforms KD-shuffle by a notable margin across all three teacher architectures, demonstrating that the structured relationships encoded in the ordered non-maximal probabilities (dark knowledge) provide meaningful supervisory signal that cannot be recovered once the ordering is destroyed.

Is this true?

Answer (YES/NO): NO